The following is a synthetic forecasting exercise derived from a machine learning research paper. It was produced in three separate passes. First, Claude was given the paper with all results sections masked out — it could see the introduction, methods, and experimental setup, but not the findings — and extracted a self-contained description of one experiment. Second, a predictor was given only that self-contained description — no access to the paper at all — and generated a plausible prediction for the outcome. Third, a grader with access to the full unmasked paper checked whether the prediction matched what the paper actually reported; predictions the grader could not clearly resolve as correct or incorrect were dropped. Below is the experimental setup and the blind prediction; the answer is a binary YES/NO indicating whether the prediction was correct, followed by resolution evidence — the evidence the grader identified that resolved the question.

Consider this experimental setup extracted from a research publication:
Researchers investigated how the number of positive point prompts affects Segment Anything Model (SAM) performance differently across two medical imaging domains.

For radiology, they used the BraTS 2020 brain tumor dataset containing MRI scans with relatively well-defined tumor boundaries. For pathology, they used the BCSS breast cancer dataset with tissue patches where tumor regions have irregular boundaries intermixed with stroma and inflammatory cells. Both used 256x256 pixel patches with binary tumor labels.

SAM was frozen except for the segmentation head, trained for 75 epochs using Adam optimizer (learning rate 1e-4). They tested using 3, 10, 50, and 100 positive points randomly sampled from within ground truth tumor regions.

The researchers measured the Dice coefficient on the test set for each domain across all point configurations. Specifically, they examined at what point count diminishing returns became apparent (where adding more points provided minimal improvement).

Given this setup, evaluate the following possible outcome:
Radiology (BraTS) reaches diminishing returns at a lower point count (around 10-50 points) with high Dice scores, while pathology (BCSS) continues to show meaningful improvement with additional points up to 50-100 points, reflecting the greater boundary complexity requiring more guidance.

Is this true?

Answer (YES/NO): NO